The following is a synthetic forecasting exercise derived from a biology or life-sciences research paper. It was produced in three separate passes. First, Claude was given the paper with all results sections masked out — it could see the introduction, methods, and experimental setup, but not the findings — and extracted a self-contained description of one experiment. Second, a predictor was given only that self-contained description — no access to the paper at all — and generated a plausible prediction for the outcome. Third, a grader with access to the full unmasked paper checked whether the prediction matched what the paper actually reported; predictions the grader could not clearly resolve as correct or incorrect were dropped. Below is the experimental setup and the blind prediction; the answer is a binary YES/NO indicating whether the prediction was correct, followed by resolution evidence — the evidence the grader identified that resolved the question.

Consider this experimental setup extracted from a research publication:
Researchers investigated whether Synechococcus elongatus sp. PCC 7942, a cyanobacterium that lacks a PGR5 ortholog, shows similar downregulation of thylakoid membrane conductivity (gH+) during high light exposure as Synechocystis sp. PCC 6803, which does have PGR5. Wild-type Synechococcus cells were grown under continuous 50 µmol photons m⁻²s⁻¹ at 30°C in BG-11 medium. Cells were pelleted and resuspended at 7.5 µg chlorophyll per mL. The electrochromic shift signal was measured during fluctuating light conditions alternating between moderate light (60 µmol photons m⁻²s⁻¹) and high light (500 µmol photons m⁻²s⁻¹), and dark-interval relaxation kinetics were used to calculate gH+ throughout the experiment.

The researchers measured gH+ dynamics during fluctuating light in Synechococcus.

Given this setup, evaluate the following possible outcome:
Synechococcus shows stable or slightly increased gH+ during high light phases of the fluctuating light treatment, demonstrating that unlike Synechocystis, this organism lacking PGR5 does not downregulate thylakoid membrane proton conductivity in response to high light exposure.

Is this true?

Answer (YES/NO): NO